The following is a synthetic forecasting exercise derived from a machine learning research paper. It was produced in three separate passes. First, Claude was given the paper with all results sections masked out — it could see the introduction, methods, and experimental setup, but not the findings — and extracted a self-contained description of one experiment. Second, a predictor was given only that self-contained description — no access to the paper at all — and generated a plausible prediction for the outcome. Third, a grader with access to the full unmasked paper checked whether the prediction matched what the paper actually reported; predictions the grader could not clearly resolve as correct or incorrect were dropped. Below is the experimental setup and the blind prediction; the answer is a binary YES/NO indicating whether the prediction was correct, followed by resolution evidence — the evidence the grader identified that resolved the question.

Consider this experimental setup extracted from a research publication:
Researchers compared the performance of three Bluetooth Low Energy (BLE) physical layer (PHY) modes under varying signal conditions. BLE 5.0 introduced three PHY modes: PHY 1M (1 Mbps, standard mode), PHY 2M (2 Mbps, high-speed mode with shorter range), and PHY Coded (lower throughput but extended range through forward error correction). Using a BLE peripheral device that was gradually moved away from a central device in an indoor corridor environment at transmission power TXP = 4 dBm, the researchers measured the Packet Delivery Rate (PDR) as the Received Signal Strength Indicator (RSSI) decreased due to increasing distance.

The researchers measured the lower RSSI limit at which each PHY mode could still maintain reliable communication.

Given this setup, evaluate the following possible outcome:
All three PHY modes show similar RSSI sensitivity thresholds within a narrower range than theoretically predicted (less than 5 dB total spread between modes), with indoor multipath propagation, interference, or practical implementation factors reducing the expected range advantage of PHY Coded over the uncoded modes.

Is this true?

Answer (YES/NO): NO